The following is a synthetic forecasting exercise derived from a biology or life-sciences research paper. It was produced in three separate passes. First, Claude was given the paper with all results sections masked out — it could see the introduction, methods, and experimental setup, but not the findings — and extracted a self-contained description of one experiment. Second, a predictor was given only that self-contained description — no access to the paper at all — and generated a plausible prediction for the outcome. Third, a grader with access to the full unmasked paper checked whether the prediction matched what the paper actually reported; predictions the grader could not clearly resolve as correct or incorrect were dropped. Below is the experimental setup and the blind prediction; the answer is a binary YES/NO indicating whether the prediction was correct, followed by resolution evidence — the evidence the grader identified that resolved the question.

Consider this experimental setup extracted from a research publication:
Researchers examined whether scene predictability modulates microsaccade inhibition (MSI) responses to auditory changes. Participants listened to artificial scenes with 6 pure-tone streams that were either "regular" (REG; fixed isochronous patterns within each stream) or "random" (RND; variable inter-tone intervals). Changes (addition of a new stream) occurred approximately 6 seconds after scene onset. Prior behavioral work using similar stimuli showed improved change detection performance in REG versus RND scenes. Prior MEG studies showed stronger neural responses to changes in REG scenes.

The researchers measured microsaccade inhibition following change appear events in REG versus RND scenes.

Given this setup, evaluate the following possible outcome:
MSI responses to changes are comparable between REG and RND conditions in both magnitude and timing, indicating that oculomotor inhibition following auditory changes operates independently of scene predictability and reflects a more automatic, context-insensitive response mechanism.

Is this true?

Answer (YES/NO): NO